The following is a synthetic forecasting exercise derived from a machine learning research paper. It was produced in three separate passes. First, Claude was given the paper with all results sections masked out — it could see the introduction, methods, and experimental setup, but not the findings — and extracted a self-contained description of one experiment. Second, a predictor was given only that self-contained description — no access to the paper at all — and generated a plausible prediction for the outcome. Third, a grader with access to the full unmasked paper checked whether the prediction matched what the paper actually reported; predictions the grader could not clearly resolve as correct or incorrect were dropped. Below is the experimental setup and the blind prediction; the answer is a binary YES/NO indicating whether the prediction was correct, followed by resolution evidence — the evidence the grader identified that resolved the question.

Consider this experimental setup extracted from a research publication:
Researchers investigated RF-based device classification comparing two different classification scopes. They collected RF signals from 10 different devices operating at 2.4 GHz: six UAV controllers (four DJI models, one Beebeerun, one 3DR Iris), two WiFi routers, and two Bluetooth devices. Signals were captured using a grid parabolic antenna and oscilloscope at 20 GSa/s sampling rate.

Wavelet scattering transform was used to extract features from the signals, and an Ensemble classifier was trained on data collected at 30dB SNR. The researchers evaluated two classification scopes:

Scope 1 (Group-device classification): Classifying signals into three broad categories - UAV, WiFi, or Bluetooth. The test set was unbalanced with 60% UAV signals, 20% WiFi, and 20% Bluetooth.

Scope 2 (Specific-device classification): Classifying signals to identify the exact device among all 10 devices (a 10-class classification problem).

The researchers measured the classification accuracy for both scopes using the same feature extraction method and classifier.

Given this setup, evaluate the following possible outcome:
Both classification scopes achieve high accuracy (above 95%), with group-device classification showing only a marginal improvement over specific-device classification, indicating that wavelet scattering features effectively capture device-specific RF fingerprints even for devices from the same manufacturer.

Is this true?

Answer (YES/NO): NO